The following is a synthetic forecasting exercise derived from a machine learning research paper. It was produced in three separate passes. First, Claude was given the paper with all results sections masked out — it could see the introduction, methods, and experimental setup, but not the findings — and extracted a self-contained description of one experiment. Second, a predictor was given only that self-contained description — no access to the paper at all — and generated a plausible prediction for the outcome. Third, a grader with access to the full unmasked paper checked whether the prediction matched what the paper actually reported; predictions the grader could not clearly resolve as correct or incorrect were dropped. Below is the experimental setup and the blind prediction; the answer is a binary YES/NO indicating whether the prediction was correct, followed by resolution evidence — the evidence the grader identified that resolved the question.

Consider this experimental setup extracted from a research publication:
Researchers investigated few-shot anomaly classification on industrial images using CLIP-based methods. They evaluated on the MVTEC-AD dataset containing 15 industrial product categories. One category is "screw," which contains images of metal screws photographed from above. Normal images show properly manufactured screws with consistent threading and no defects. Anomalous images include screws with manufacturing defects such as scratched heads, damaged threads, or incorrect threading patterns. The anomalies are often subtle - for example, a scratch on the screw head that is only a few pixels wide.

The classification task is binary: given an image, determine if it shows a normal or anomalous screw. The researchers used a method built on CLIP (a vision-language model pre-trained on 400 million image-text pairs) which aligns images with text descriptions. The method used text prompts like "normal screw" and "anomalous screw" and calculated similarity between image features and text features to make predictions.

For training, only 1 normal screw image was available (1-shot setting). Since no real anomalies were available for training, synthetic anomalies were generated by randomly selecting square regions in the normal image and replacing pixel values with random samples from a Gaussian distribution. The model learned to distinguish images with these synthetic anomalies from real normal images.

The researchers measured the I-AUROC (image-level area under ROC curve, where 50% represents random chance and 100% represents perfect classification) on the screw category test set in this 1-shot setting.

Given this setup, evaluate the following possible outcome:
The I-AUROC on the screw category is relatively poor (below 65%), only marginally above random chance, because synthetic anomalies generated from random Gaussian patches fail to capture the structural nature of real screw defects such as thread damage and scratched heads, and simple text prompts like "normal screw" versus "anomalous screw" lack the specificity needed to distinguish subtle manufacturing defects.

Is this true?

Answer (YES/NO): YES